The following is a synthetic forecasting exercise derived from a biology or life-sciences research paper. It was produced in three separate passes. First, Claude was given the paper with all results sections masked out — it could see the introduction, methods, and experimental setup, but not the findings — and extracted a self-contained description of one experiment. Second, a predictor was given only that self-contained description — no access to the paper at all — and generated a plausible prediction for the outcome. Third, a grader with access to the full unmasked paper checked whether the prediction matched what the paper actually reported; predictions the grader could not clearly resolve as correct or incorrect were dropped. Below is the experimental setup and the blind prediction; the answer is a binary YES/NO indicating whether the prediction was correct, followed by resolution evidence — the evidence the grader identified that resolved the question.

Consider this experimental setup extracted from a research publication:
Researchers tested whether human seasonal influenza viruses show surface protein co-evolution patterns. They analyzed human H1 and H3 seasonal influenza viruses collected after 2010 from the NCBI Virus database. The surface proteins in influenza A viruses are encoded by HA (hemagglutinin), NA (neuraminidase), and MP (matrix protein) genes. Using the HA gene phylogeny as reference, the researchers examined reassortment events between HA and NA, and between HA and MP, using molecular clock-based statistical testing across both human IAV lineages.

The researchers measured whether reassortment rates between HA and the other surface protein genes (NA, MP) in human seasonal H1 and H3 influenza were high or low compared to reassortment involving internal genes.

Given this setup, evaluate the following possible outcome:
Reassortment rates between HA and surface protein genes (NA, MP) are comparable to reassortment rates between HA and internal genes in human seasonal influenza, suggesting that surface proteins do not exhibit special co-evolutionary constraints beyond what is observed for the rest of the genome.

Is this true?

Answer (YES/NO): NO